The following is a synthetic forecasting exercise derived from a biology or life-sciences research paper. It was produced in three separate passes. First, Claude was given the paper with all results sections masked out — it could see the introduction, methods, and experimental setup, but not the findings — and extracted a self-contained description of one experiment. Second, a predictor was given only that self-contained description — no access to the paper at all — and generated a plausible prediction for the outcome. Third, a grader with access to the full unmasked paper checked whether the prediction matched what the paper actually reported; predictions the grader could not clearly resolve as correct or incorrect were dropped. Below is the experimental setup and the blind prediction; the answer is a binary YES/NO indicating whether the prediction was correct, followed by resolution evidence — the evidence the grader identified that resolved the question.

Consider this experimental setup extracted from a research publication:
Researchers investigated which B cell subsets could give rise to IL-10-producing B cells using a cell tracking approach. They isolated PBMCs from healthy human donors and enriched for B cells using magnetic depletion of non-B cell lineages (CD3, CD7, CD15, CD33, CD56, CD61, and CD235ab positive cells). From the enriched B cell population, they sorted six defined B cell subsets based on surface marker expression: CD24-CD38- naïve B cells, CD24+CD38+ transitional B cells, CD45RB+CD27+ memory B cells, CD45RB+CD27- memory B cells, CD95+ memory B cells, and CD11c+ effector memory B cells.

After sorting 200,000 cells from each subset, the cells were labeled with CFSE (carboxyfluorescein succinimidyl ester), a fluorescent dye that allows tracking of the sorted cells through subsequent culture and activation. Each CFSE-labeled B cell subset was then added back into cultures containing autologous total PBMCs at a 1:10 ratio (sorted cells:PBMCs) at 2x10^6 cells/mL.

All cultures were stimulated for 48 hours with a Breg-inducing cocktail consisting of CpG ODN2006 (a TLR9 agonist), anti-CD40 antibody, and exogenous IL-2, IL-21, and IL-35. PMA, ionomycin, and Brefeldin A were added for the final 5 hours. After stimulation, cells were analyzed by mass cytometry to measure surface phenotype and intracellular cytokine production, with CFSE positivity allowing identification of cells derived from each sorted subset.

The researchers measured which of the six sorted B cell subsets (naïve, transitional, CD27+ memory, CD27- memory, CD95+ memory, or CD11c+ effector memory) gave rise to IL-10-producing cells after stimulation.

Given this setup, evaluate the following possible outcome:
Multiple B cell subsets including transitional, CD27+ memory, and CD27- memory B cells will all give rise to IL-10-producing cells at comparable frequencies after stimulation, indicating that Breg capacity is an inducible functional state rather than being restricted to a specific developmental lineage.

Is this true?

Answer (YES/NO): NO